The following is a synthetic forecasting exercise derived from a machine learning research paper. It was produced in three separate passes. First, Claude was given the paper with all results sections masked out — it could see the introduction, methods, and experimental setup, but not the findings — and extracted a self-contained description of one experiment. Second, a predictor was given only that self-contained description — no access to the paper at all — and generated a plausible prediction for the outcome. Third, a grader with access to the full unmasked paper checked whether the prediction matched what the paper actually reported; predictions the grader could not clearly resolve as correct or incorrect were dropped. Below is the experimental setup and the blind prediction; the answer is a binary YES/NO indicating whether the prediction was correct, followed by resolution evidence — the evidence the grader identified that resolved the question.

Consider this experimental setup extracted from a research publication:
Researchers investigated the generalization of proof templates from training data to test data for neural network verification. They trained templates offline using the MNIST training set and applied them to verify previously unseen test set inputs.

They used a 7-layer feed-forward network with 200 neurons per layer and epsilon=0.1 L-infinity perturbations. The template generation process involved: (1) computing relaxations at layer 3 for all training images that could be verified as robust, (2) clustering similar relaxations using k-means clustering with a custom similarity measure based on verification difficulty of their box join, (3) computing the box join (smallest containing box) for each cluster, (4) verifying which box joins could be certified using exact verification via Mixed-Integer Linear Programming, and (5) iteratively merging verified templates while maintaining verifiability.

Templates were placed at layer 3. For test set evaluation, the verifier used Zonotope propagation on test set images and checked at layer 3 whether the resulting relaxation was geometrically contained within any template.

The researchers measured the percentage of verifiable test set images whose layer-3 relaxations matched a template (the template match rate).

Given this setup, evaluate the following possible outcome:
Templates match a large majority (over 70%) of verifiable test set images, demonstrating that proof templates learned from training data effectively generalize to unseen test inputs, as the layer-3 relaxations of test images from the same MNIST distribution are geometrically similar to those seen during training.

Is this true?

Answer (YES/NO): NO